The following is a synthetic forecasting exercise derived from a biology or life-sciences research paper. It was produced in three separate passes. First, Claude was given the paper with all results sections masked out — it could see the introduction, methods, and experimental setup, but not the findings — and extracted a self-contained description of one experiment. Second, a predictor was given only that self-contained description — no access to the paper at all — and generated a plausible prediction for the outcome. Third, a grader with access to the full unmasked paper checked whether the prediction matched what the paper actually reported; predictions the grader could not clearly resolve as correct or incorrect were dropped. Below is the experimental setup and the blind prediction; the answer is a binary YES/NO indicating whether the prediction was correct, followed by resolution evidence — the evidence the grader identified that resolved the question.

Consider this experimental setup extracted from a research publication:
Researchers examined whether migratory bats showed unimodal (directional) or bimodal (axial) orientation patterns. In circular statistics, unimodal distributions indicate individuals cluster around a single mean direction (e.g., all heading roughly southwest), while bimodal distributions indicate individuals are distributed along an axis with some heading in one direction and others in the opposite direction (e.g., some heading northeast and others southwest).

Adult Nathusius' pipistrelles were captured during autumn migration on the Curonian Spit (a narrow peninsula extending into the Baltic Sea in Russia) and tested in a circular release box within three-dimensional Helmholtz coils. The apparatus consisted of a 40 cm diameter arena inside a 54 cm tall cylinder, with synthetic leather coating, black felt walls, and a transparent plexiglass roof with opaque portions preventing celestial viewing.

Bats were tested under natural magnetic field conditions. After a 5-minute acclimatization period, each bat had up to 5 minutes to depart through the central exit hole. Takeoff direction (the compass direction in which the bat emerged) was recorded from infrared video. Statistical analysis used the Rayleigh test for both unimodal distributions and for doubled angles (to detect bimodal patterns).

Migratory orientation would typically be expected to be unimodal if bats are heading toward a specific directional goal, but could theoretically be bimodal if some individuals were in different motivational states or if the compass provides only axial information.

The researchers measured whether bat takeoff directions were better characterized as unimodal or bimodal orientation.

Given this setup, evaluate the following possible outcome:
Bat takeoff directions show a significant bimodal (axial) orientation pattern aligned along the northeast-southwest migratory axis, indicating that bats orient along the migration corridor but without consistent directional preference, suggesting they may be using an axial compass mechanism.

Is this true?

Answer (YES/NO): NO